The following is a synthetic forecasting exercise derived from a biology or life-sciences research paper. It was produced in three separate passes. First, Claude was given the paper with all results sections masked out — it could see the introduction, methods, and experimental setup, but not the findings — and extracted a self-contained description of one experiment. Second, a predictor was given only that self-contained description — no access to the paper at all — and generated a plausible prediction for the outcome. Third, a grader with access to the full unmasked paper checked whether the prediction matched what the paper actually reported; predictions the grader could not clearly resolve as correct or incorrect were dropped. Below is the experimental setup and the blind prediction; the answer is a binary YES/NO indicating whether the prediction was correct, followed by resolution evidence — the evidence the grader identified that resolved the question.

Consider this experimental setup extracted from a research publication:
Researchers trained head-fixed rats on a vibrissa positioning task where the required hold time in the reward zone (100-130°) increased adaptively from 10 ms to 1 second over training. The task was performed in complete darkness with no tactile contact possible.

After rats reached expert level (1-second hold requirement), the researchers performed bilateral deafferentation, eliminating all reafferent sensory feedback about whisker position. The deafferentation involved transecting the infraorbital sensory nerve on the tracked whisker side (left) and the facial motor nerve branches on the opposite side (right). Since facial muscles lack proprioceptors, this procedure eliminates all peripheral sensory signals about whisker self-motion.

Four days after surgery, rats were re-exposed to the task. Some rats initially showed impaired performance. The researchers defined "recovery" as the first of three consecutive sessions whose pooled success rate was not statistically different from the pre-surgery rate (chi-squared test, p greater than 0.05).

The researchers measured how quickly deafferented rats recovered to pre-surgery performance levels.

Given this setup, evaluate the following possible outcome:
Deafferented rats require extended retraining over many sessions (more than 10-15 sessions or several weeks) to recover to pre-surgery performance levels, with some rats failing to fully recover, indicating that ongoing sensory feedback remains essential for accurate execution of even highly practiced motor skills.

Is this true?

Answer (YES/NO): NO